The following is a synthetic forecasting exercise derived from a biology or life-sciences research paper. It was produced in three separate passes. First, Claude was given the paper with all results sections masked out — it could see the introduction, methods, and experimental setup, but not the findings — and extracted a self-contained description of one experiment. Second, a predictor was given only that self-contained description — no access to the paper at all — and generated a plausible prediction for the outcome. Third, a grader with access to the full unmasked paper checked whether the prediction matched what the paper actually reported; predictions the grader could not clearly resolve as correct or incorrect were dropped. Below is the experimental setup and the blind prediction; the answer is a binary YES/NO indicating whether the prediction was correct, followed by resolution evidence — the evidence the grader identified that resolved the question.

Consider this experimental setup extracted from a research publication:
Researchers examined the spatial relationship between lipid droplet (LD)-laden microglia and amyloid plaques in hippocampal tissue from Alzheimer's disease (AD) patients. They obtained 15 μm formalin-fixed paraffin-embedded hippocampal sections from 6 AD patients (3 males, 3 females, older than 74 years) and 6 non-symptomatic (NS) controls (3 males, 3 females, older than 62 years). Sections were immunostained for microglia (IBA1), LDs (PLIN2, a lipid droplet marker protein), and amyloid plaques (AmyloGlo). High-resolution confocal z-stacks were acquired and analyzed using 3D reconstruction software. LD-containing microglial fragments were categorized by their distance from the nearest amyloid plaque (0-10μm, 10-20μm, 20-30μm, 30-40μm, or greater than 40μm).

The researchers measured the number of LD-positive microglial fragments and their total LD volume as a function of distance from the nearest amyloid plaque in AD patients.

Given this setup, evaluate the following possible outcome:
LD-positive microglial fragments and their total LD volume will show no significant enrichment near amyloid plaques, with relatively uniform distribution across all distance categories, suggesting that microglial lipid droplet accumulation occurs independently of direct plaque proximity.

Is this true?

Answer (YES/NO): NO